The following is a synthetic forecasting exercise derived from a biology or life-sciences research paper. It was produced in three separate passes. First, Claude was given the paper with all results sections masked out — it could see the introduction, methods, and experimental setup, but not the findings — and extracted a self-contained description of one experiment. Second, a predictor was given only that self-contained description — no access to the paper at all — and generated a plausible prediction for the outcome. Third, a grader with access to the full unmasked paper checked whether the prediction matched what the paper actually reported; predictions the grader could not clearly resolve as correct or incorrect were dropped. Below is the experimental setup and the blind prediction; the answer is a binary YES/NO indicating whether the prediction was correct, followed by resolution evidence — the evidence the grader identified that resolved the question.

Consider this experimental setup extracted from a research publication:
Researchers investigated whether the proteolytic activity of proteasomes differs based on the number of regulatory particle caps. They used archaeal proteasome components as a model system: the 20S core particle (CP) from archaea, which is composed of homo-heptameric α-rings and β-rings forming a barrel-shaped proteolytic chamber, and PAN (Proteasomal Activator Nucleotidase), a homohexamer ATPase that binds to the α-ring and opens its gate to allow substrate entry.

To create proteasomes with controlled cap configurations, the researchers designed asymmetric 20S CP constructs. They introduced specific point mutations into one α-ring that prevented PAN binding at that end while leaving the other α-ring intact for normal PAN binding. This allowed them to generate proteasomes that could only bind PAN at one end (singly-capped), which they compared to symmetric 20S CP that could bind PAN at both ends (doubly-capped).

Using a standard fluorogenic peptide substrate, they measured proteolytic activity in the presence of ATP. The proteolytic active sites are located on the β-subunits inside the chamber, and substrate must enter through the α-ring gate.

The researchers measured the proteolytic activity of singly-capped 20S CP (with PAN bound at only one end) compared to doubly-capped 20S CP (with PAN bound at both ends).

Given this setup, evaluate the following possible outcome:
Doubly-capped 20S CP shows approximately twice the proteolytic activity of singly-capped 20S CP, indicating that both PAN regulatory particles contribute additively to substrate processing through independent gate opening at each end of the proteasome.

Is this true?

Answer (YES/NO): NO